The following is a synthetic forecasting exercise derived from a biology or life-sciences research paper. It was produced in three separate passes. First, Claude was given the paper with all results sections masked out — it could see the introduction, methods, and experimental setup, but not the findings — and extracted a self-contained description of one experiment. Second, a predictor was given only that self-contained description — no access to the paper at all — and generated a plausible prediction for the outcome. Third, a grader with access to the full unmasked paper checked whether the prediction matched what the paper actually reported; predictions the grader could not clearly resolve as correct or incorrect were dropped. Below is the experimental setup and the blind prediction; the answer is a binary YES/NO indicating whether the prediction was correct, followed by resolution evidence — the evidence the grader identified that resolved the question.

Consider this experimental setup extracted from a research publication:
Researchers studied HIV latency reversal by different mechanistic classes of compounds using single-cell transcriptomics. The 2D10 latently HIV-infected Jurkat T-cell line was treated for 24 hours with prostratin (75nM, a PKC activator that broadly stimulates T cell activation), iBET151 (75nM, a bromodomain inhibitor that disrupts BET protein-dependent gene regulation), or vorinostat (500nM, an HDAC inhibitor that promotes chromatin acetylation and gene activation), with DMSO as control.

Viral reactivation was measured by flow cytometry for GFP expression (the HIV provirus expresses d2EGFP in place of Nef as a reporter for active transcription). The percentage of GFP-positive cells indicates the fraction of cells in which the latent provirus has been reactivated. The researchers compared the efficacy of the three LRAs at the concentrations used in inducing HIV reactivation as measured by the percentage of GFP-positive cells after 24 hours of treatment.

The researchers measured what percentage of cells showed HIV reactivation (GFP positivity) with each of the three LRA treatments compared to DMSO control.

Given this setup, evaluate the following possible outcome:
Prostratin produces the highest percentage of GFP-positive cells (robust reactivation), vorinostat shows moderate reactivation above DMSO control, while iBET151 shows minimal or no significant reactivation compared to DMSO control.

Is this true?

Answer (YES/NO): NO